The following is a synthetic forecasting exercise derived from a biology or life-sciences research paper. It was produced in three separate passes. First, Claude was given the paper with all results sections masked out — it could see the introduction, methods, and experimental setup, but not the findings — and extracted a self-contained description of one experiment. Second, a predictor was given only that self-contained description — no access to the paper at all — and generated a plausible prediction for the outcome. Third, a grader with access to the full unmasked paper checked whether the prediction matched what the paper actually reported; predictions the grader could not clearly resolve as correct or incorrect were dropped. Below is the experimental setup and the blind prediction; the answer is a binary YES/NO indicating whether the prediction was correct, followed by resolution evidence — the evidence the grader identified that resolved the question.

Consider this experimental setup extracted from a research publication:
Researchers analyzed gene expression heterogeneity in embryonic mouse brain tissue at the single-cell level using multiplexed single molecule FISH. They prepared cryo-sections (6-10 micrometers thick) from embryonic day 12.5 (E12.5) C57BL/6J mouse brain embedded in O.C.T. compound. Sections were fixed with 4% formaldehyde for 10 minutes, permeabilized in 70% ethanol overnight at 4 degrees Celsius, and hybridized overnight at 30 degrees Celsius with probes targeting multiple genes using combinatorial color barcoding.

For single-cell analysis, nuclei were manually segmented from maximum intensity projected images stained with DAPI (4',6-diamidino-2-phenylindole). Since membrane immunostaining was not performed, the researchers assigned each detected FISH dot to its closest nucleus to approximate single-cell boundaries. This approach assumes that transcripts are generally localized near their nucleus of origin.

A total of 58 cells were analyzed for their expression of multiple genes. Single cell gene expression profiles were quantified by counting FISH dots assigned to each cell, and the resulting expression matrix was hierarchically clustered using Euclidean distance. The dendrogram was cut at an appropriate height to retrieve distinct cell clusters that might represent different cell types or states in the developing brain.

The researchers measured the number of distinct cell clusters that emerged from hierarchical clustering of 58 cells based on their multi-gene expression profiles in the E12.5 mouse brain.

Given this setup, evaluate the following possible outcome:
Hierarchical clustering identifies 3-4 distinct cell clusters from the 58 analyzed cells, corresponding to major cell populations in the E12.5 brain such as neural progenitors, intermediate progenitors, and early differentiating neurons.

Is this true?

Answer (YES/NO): NO